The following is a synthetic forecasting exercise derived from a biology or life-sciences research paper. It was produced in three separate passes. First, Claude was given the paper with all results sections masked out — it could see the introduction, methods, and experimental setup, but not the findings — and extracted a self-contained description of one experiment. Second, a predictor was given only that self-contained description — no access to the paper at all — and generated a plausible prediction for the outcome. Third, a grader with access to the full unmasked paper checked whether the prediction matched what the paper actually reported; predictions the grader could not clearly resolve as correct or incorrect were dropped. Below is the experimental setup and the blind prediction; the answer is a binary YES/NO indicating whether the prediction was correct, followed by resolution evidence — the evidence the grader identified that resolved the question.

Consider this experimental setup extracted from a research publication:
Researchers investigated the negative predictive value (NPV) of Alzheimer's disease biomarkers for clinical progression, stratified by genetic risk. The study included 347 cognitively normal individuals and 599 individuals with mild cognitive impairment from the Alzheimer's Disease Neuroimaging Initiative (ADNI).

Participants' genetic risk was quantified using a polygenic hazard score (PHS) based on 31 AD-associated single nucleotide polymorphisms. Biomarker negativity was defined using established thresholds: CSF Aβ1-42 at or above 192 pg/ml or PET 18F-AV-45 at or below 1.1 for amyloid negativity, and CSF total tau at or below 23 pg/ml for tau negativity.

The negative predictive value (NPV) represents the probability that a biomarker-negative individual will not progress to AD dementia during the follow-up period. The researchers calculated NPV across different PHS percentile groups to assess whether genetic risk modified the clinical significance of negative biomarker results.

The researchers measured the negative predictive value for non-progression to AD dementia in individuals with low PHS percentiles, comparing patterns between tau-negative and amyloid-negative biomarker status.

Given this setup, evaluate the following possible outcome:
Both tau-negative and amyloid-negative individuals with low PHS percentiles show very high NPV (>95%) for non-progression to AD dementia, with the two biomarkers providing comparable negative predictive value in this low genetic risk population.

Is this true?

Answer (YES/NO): NO